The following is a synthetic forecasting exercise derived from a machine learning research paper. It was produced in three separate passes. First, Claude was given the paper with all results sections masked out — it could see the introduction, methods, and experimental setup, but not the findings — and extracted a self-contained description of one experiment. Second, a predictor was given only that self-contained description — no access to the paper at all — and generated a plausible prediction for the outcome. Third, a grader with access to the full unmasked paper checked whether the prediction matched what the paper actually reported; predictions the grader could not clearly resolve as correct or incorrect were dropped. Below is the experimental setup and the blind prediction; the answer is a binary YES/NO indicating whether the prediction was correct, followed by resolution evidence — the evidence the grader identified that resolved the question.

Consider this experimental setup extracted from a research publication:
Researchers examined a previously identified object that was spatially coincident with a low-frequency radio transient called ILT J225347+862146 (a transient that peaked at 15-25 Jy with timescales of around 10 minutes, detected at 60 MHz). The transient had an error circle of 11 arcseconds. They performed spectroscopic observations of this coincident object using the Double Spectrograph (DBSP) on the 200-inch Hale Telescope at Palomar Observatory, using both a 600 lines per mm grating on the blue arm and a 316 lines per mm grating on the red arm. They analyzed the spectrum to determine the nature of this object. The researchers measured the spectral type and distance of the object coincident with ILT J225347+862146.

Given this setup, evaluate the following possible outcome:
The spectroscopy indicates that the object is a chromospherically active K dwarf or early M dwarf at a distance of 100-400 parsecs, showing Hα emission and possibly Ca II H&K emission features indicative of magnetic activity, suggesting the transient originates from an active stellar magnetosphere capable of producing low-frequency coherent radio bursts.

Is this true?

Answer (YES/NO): NO